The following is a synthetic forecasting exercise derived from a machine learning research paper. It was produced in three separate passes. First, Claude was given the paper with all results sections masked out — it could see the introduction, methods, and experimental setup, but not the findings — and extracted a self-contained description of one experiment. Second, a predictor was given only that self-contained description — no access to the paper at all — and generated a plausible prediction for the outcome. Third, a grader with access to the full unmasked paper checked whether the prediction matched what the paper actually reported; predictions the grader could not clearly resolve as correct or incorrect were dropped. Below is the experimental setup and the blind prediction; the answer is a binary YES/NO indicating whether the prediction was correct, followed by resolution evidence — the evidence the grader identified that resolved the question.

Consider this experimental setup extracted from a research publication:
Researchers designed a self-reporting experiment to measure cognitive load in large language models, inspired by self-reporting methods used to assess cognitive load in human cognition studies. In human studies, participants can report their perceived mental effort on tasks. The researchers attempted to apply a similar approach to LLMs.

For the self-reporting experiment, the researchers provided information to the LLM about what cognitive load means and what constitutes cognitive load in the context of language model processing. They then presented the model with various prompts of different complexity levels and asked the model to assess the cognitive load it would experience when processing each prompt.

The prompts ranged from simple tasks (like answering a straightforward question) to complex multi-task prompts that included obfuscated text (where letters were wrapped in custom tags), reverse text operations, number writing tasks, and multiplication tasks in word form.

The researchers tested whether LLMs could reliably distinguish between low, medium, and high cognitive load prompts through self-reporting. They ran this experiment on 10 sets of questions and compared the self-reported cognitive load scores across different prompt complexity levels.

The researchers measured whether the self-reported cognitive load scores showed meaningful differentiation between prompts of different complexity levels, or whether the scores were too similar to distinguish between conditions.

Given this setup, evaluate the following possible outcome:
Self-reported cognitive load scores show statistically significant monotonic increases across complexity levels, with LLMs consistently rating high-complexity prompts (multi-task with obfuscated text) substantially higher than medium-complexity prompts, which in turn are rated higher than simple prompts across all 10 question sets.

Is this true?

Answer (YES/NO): NO